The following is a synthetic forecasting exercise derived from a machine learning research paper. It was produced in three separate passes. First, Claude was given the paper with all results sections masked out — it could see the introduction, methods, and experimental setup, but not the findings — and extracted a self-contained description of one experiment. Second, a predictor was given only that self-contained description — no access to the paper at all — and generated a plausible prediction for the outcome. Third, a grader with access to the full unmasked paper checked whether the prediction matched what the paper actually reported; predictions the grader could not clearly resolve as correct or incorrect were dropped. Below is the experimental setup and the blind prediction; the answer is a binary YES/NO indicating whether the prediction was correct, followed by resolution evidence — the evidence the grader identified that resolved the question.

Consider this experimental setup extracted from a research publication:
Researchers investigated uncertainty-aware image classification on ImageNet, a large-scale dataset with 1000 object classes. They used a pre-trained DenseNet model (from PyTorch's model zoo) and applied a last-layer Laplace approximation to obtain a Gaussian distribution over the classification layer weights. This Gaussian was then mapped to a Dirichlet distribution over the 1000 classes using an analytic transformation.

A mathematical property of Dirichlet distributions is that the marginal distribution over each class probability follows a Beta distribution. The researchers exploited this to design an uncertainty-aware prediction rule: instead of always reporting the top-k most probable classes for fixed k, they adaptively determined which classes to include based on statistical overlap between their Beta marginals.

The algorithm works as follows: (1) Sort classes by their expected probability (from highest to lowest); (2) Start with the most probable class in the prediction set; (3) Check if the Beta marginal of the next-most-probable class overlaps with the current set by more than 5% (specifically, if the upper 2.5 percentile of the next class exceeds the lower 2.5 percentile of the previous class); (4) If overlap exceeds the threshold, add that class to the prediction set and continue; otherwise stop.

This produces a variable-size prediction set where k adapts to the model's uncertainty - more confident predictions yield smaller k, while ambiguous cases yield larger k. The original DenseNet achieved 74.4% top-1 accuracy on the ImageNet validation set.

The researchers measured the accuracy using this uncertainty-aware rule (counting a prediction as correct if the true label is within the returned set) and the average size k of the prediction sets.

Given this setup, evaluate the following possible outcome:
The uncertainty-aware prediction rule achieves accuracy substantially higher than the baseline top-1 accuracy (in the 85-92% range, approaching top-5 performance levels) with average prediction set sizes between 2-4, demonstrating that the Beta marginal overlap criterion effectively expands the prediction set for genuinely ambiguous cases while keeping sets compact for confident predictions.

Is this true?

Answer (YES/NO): NO